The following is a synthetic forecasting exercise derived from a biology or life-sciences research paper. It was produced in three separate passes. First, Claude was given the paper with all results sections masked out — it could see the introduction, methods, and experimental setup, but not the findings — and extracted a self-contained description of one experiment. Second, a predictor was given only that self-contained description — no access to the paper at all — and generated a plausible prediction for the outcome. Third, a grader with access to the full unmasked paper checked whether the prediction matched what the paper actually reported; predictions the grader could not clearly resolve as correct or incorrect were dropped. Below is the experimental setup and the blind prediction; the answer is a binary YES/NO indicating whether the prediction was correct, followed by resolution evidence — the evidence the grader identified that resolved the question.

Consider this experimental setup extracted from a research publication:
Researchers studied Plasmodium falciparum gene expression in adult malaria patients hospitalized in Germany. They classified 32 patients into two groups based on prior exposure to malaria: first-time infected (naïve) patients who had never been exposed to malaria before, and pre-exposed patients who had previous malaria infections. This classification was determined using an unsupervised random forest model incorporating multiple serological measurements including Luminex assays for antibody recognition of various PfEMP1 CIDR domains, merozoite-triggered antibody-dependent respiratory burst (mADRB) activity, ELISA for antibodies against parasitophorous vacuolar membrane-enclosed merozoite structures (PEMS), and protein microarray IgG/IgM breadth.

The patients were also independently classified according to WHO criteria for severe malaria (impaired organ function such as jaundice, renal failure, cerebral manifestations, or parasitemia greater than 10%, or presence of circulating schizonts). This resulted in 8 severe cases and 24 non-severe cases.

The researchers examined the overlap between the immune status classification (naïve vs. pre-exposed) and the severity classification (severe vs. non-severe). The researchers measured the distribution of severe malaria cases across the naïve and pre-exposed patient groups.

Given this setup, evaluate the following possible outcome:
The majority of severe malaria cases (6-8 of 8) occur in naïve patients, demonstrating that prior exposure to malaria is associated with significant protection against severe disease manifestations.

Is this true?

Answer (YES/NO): YES